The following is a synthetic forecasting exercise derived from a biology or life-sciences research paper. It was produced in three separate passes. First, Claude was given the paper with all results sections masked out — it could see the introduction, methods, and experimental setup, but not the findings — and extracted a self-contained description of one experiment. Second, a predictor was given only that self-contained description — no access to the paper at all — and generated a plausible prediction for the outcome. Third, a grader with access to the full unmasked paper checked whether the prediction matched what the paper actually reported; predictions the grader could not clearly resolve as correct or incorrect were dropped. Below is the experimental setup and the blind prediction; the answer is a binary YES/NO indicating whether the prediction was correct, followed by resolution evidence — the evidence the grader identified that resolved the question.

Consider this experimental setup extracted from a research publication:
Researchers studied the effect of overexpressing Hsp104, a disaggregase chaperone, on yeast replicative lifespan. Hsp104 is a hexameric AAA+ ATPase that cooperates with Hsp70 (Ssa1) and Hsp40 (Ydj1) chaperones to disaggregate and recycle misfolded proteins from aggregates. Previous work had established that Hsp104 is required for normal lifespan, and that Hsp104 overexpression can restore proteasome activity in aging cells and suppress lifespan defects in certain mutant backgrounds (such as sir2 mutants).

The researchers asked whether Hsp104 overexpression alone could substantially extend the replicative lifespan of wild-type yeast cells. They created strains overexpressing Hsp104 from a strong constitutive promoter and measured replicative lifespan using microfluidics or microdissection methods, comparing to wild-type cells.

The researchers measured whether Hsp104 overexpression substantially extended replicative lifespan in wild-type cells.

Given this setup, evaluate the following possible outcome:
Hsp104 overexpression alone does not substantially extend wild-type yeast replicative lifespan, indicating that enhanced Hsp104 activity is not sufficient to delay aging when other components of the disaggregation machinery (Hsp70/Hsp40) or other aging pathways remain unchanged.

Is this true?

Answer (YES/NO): YES